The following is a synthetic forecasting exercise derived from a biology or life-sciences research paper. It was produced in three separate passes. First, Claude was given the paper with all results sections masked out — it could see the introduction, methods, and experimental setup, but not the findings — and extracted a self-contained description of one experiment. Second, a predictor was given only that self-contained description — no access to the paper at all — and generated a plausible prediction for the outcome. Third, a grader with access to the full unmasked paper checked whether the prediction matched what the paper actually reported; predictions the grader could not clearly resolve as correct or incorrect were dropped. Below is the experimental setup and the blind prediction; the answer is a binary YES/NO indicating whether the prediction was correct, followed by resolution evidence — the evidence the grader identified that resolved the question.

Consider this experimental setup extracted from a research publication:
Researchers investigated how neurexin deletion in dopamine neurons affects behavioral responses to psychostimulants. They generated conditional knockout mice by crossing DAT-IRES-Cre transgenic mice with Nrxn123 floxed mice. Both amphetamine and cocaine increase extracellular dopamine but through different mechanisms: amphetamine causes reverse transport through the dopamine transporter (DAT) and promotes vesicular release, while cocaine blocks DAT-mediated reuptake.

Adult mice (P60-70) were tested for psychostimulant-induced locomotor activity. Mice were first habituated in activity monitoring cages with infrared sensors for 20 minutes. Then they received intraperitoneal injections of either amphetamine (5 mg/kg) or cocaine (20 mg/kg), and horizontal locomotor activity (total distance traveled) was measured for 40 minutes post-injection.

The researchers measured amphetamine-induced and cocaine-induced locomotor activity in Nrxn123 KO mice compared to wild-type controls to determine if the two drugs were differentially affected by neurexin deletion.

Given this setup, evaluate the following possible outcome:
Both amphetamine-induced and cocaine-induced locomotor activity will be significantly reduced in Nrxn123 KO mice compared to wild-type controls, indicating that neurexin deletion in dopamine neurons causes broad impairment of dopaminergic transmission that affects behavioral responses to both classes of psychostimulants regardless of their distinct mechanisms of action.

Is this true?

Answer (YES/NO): NO